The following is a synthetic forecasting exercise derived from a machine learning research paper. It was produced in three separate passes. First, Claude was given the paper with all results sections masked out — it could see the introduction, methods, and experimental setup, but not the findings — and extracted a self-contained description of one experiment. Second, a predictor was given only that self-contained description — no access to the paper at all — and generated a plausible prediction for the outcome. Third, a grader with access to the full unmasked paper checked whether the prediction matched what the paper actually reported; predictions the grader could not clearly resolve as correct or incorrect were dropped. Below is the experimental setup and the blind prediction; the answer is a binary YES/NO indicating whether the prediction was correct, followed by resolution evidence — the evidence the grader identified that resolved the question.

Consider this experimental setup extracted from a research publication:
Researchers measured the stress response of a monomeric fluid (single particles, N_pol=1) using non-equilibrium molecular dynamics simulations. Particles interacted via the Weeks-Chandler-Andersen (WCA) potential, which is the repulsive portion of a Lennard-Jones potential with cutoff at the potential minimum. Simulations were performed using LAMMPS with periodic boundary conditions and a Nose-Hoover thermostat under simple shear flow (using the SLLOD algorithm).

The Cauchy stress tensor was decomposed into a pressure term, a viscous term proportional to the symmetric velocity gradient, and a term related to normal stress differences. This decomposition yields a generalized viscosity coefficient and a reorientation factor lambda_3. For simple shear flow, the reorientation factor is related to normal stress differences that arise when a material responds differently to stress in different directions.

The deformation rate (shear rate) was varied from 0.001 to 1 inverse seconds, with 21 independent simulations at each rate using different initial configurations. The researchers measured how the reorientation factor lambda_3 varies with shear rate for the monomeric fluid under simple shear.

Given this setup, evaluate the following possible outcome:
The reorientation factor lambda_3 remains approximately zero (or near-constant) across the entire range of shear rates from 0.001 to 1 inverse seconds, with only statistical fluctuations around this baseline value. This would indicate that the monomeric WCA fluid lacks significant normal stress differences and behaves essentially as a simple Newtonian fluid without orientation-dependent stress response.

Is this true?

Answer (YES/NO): NO